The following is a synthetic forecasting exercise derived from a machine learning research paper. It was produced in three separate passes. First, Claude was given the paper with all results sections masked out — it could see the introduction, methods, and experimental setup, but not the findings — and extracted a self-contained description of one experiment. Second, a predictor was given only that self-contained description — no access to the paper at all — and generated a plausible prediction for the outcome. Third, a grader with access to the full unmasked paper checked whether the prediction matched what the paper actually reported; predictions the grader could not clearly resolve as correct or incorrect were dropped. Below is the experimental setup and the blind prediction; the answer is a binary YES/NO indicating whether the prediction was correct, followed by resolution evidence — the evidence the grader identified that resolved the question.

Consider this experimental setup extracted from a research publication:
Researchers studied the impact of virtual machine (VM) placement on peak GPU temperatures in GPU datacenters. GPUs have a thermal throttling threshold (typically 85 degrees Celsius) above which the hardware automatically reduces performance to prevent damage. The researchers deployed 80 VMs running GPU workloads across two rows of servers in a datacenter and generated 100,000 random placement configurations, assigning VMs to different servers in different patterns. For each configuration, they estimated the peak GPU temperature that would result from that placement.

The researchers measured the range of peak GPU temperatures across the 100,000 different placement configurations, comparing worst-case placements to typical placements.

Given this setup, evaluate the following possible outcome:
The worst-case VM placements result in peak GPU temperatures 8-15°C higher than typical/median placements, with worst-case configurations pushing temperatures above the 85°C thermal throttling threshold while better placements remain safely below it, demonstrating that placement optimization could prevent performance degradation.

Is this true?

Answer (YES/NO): YES